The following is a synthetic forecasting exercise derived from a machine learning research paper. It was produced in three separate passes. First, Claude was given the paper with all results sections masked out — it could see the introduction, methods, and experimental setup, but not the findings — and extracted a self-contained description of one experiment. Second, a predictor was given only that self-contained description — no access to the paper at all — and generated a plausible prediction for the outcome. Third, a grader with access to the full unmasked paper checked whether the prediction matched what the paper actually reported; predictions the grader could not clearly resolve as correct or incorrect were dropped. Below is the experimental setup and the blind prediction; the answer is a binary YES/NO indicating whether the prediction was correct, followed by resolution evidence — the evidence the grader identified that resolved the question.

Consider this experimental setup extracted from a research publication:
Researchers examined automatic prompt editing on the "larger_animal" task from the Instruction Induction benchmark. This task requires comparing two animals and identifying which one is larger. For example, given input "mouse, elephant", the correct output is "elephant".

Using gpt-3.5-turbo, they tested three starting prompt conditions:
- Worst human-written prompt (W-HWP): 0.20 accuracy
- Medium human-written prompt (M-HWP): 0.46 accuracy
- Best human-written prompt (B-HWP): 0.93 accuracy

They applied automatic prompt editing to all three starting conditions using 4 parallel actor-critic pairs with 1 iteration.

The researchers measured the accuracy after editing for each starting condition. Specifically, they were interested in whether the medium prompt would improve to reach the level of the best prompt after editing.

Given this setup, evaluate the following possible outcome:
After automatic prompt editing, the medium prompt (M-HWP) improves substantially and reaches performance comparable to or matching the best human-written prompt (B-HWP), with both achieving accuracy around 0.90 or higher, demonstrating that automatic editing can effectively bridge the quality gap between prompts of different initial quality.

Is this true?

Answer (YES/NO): YES